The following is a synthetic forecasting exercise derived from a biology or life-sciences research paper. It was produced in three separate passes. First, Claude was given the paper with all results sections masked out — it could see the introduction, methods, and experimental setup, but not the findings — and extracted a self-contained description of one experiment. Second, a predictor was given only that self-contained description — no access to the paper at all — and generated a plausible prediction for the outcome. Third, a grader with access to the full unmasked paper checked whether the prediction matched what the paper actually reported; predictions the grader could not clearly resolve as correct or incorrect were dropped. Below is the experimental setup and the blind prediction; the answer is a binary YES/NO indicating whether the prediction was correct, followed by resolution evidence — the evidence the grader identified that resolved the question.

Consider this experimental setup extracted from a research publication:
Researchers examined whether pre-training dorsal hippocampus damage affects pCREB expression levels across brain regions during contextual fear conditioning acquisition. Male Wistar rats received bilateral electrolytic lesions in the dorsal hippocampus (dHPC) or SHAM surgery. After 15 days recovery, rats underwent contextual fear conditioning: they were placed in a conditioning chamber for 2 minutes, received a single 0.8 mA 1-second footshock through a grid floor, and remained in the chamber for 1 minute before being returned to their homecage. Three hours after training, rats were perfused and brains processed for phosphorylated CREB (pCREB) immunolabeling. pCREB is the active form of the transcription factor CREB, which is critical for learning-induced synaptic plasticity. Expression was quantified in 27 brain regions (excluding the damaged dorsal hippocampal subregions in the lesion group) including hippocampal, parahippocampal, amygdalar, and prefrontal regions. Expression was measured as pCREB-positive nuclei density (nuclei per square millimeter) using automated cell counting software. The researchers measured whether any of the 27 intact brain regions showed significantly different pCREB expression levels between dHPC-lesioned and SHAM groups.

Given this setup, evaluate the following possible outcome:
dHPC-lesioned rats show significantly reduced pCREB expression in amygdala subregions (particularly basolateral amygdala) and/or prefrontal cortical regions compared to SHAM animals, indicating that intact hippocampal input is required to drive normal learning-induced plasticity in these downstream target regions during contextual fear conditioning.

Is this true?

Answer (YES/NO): NO